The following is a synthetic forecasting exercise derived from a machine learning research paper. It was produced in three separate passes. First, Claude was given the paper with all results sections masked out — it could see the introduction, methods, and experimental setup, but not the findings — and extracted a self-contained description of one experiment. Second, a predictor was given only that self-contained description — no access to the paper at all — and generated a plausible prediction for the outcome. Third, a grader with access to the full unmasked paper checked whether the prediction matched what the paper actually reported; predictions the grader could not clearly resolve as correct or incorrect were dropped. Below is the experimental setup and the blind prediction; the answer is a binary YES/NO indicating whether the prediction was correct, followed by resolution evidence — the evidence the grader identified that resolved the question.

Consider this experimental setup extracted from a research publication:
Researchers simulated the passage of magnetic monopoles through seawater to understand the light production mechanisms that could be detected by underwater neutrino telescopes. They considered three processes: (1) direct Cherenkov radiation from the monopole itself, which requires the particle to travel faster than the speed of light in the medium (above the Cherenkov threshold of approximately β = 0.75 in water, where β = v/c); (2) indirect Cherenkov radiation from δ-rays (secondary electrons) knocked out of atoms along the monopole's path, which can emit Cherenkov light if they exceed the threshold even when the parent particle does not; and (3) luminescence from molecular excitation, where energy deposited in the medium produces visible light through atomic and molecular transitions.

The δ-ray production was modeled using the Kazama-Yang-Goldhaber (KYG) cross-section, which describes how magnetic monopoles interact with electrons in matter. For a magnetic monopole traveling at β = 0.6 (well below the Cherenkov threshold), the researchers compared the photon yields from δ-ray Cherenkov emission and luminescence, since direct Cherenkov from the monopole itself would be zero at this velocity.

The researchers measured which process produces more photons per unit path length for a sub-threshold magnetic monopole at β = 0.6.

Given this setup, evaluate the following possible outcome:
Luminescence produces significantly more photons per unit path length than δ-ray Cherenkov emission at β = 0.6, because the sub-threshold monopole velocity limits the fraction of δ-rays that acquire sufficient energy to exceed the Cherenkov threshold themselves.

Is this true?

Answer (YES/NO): NO